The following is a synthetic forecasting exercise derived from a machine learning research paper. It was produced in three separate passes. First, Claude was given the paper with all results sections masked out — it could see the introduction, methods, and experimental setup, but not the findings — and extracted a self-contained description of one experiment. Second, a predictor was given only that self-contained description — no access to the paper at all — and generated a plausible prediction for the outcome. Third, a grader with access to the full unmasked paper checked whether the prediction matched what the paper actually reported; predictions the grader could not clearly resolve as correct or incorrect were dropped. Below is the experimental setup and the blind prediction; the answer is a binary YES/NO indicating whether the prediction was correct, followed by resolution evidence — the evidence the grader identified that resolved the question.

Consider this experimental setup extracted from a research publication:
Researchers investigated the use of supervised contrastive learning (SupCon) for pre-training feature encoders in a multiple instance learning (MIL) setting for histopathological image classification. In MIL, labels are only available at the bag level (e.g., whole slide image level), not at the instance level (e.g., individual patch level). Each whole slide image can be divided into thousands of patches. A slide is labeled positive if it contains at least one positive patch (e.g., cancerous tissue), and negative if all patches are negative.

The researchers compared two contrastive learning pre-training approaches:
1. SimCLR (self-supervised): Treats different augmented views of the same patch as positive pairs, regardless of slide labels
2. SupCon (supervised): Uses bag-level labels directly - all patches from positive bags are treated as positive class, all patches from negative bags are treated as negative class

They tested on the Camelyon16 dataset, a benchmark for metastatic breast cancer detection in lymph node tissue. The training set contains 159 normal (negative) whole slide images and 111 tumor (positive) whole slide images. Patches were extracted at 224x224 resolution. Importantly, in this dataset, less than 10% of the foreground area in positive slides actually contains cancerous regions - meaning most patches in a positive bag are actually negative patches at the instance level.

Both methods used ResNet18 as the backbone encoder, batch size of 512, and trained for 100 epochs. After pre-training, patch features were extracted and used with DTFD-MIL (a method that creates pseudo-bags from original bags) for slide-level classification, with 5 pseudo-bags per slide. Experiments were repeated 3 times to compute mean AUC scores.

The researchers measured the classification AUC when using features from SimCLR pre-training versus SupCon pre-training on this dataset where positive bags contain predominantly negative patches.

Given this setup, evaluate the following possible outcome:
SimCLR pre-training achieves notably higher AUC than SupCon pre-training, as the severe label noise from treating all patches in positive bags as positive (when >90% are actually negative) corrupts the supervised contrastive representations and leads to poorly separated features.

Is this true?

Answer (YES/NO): YES